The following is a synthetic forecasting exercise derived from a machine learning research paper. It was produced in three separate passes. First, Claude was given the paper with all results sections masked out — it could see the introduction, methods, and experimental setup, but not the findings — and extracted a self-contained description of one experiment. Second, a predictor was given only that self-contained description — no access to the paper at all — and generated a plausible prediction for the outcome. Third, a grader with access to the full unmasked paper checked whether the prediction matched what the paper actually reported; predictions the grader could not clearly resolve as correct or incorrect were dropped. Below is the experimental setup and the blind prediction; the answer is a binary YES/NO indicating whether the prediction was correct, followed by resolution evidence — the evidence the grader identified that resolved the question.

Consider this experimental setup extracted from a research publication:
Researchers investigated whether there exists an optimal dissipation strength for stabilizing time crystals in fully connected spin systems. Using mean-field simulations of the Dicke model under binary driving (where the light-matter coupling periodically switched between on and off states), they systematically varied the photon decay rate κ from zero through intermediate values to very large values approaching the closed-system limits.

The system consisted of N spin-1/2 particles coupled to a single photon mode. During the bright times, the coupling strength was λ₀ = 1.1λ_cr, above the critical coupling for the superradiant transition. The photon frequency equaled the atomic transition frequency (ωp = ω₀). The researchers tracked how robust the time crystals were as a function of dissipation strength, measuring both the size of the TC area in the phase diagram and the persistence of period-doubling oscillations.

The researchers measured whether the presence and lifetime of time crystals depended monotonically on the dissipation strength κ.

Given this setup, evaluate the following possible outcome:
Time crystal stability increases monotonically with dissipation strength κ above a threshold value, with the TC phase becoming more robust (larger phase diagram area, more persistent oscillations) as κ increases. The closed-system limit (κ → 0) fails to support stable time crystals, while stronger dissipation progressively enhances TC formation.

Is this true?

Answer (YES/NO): NO